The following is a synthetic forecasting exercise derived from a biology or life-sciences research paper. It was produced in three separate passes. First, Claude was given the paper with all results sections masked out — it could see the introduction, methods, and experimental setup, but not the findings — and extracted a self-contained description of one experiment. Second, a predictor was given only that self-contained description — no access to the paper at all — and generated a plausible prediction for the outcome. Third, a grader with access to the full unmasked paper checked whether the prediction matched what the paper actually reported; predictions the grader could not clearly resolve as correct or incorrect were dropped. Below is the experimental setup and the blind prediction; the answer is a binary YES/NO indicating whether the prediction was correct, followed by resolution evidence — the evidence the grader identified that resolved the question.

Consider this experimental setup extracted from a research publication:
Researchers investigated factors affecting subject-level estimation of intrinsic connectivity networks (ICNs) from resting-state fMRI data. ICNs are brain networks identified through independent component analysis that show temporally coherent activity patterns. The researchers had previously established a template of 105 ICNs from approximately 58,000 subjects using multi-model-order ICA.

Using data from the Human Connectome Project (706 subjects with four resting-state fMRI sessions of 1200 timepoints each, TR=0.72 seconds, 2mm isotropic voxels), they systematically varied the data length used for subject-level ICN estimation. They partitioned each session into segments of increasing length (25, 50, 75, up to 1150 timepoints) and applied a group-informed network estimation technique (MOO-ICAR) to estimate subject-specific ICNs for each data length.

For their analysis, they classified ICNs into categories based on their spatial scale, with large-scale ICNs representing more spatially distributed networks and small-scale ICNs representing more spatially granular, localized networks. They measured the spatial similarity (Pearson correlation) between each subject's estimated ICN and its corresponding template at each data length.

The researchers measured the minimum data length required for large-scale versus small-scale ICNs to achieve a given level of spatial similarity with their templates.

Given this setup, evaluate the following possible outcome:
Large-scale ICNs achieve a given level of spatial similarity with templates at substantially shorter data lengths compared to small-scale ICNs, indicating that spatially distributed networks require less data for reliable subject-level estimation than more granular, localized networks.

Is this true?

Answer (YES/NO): YES